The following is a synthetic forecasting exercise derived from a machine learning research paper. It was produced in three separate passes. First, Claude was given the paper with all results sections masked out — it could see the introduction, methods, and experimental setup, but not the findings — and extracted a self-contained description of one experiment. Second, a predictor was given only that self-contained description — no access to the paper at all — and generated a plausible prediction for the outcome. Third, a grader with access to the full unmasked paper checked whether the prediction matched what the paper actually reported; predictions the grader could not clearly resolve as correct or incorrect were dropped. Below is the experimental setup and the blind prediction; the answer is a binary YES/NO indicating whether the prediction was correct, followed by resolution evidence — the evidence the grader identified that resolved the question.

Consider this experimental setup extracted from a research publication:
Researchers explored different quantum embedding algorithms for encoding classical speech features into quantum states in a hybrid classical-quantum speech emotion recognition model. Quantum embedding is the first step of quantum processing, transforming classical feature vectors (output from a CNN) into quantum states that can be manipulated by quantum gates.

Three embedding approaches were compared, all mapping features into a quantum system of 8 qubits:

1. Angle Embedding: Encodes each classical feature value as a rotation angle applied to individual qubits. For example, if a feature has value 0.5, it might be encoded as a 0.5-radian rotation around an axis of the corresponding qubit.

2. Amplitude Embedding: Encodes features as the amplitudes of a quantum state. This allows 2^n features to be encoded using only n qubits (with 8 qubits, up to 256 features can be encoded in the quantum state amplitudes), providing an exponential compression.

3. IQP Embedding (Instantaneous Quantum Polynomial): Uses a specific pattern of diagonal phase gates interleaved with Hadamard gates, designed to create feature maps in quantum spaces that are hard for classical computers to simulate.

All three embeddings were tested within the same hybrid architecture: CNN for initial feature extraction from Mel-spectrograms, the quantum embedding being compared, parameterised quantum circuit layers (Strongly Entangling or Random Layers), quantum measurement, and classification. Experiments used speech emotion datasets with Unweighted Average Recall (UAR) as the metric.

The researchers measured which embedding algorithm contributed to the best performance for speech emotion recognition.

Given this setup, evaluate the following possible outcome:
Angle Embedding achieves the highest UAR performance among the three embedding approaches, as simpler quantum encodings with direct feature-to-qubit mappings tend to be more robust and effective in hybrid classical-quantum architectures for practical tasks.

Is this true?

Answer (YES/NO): YES